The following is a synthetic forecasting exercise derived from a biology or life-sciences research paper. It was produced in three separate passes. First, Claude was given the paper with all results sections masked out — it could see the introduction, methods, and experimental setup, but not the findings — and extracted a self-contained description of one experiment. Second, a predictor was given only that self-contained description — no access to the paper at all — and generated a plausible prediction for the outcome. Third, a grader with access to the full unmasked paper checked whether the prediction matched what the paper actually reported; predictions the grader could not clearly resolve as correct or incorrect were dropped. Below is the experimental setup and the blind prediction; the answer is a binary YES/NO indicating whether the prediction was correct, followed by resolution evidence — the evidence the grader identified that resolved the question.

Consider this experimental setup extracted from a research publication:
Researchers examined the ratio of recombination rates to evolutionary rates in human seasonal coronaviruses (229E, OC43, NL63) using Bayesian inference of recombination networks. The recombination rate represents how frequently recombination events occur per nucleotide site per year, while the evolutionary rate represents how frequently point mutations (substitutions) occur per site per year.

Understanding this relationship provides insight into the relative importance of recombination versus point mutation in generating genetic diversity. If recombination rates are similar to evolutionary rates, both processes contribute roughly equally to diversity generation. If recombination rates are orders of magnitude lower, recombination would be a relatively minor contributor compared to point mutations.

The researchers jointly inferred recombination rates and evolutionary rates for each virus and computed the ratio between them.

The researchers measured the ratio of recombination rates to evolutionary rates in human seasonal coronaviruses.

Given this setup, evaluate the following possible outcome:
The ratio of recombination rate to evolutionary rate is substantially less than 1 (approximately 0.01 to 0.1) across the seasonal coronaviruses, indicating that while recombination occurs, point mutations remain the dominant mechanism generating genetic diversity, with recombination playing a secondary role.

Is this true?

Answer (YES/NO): YES